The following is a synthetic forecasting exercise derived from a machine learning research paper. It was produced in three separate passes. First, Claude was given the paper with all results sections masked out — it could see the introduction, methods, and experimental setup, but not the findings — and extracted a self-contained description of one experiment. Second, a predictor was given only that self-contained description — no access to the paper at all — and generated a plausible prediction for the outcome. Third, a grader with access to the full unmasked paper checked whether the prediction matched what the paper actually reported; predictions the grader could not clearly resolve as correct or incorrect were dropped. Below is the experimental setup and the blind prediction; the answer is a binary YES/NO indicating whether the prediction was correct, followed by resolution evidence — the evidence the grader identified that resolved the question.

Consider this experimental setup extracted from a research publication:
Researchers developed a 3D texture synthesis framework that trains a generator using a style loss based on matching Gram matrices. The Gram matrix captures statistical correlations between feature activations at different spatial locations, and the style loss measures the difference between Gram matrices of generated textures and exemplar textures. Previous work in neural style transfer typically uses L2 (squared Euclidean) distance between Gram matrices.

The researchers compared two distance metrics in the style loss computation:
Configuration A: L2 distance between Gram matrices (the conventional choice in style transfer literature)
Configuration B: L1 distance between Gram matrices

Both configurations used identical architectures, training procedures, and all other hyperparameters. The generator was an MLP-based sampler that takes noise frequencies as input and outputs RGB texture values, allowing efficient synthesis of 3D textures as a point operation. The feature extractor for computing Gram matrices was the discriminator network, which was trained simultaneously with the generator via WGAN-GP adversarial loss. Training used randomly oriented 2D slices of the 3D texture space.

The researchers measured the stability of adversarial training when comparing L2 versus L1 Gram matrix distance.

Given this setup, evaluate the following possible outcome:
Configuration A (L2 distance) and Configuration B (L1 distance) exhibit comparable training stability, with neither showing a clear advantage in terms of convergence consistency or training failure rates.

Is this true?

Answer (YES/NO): NO